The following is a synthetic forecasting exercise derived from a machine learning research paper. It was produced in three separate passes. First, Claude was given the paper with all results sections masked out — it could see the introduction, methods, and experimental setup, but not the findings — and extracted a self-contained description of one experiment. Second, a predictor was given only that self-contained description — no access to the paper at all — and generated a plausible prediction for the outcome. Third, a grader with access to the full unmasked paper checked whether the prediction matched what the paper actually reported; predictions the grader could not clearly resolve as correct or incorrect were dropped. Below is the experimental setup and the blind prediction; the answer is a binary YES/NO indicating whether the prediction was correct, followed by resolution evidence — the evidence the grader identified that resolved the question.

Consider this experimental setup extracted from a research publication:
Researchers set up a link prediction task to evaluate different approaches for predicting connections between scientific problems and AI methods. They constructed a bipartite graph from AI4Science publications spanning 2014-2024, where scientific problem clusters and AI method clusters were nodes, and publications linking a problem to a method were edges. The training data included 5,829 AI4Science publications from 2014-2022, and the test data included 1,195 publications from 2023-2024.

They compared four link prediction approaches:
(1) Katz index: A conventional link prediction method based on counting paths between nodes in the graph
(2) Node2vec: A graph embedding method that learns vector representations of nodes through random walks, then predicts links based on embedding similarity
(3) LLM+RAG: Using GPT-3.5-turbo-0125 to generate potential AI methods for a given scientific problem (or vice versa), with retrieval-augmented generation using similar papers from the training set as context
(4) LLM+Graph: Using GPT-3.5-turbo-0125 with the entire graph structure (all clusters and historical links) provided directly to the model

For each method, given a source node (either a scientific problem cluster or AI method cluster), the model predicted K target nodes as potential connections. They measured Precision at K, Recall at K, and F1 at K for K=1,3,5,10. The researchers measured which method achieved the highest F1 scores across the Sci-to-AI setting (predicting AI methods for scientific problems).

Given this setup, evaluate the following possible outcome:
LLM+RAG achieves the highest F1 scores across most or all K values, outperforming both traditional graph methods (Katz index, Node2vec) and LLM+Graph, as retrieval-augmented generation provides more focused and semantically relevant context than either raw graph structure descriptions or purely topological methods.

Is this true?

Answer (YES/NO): NO